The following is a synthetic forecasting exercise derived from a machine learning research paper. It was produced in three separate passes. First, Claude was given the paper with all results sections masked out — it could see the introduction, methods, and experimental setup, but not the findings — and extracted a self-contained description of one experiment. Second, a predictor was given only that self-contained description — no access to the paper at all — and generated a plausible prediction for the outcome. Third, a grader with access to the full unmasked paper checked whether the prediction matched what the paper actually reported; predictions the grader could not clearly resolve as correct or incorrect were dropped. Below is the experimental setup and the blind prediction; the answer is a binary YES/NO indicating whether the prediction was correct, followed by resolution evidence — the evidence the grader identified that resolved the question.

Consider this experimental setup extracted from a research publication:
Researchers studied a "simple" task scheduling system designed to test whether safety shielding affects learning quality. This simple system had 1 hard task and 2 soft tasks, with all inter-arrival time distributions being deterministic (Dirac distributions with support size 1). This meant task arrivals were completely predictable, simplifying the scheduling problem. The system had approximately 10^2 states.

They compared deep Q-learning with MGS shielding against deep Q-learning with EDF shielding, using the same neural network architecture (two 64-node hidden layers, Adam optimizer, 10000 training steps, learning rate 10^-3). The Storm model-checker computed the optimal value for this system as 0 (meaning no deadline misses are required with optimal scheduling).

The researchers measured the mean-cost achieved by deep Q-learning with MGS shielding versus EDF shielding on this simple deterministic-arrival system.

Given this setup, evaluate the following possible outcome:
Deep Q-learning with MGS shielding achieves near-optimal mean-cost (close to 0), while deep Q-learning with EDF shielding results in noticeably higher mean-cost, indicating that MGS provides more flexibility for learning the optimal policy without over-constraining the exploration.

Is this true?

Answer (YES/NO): NO